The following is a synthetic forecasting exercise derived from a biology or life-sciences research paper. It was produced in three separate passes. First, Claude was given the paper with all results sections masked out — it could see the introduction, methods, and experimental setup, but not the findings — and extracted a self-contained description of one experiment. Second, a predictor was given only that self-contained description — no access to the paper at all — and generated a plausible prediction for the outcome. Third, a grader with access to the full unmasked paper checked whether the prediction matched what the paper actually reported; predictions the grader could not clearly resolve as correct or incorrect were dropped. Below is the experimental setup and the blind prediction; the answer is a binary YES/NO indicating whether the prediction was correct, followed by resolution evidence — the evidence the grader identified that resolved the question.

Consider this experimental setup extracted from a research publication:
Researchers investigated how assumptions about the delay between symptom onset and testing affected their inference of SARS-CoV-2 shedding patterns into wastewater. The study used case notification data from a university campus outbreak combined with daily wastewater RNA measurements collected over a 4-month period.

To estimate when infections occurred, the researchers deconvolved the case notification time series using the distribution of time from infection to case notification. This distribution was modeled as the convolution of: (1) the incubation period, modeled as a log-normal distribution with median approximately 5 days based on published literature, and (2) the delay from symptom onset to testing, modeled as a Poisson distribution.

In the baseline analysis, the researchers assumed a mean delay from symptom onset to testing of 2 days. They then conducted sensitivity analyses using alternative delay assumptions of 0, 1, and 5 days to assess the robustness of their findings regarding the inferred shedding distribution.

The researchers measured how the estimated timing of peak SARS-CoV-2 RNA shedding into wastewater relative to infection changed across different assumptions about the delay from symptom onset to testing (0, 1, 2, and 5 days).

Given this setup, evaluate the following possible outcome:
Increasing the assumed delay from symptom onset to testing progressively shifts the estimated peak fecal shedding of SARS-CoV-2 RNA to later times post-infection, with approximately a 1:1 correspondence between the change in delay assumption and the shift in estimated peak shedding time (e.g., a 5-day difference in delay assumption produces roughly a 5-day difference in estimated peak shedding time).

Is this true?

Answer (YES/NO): YES